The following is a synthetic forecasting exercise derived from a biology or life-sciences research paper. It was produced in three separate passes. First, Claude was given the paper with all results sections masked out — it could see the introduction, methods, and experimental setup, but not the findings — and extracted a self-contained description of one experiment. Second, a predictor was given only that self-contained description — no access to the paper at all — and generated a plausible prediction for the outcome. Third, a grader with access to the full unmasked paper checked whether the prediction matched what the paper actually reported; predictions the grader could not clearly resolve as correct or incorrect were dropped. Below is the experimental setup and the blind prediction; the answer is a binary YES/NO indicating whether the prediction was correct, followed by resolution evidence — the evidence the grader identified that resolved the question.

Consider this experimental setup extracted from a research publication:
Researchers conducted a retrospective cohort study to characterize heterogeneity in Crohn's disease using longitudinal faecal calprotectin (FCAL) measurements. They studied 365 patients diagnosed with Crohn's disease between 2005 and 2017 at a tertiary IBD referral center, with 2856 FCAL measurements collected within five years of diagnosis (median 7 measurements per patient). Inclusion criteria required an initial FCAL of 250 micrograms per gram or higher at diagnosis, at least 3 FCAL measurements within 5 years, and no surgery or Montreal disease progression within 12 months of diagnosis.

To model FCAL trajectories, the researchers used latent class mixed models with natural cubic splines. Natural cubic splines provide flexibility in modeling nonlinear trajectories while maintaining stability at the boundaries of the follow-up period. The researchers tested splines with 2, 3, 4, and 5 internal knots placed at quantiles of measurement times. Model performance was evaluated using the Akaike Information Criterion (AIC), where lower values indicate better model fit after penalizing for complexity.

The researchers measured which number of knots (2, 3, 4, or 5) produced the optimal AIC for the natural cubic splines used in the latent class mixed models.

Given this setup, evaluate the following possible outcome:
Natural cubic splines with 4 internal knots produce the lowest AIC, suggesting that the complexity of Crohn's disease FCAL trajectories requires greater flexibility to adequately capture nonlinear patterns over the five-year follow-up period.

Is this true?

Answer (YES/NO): NO